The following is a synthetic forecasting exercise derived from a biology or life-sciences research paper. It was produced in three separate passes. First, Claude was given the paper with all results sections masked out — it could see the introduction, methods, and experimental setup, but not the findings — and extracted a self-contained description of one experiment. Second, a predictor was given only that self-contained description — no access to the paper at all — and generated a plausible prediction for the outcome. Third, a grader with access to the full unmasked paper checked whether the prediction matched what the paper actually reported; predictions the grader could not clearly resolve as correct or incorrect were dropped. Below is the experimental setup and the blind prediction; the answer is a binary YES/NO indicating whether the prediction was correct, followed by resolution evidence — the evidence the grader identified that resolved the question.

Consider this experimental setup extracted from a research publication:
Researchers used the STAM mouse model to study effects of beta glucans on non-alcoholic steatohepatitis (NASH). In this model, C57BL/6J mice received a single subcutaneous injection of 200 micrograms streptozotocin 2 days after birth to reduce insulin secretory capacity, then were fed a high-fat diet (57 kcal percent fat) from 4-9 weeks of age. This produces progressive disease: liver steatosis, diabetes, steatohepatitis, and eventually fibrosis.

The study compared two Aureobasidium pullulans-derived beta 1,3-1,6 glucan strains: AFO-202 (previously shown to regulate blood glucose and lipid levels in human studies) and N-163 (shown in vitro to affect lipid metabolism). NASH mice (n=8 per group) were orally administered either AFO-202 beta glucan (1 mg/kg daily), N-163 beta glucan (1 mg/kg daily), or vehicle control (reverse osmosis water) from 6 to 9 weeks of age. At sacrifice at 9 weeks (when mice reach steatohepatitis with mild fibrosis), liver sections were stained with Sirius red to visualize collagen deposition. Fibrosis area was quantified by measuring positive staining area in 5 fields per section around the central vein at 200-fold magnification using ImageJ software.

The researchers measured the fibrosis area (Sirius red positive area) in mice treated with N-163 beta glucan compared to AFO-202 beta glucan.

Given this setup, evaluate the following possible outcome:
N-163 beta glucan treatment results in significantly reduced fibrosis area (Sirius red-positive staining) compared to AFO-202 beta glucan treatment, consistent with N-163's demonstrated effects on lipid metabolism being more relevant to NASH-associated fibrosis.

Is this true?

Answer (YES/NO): YES